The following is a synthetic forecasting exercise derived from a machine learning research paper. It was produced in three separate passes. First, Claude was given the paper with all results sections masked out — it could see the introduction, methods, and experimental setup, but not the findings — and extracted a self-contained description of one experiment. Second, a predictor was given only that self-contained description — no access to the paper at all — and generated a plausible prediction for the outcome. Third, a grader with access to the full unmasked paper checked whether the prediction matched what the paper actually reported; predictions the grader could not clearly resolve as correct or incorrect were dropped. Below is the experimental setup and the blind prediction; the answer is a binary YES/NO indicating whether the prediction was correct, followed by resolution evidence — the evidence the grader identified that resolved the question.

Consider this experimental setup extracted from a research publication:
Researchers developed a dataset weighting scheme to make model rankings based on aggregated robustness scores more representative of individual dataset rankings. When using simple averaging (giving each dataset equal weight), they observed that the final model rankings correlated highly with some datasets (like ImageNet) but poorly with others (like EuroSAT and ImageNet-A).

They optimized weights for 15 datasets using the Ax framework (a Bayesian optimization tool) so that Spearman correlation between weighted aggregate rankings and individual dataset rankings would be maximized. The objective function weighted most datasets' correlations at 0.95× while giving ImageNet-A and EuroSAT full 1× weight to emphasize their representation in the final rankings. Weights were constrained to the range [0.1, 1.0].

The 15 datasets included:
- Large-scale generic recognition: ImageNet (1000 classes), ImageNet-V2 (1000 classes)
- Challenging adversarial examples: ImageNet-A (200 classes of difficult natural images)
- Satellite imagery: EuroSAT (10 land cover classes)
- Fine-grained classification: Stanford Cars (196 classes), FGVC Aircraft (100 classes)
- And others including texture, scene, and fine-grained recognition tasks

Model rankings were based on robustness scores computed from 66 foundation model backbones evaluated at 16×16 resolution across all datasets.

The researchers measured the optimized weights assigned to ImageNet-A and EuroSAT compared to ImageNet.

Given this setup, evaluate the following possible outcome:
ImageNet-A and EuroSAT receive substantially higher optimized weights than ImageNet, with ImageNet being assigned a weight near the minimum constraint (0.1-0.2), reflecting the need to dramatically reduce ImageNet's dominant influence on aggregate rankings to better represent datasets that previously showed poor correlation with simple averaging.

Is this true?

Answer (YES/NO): YES